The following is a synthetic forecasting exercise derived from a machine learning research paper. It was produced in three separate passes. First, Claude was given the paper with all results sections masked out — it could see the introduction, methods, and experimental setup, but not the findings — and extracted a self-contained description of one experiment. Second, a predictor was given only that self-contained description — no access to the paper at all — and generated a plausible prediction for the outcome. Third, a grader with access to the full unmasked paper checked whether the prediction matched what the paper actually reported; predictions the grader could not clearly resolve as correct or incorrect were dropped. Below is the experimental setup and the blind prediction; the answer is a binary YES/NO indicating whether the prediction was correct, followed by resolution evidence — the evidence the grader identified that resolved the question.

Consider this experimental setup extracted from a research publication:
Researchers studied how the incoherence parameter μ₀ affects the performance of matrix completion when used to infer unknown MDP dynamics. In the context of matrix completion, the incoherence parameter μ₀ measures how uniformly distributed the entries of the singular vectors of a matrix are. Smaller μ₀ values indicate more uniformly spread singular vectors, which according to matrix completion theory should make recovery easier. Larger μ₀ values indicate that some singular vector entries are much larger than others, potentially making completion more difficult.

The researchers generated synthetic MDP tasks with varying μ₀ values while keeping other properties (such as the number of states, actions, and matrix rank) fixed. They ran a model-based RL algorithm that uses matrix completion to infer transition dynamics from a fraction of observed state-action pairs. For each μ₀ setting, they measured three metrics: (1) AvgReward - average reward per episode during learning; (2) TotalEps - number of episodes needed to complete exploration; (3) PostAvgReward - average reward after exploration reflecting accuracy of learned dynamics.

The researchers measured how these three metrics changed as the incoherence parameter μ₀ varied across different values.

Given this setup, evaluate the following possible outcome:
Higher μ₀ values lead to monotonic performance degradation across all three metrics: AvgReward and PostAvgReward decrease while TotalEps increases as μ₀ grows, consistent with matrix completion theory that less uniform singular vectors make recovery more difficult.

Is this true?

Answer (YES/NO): NO